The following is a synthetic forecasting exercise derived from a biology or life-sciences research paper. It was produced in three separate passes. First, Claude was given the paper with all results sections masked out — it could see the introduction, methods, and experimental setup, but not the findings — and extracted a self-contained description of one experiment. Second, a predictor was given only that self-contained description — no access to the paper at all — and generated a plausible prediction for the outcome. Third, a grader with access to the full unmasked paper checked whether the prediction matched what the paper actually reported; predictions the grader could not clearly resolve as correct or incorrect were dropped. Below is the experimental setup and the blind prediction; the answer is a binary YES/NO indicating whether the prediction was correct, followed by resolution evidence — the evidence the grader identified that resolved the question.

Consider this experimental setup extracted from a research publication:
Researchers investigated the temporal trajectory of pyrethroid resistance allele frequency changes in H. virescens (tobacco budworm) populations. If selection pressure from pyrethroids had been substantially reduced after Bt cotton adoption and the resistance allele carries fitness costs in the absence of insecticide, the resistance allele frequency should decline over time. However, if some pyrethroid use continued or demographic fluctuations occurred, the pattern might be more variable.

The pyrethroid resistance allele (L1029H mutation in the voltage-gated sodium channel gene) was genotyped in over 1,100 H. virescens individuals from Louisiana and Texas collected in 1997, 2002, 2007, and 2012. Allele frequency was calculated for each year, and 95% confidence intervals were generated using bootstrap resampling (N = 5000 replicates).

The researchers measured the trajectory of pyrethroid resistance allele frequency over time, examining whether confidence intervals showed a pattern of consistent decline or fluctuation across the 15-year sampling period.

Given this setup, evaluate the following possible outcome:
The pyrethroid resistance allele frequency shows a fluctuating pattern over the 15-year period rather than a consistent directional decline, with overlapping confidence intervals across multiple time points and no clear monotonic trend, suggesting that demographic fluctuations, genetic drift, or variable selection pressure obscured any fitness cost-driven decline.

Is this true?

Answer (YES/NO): NO